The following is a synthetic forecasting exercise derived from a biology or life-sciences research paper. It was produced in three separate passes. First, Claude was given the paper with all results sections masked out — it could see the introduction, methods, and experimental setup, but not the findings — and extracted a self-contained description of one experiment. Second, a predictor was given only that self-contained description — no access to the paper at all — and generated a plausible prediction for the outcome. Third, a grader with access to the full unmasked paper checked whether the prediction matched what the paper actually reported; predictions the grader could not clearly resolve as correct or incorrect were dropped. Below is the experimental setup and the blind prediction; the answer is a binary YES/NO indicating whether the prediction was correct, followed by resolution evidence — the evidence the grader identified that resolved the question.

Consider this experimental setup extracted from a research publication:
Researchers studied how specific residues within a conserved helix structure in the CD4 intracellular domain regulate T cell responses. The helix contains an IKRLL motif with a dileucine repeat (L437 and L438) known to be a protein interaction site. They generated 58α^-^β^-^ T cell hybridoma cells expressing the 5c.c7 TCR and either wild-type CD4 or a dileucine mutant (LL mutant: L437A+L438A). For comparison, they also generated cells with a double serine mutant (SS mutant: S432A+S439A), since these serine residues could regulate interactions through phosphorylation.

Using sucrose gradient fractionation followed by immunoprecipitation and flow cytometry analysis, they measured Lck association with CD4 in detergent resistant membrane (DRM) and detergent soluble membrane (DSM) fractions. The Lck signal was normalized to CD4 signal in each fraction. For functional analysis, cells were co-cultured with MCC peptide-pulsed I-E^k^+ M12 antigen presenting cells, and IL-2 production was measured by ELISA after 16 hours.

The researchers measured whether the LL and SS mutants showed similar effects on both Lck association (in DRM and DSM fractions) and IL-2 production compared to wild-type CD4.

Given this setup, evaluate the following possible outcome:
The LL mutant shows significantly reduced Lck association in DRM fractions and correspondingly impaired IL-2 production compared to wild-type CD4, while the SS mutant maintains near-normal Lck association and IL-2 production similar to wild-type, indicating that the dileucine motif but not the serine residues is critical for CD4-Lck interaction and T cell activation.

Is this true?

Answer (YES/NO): NO